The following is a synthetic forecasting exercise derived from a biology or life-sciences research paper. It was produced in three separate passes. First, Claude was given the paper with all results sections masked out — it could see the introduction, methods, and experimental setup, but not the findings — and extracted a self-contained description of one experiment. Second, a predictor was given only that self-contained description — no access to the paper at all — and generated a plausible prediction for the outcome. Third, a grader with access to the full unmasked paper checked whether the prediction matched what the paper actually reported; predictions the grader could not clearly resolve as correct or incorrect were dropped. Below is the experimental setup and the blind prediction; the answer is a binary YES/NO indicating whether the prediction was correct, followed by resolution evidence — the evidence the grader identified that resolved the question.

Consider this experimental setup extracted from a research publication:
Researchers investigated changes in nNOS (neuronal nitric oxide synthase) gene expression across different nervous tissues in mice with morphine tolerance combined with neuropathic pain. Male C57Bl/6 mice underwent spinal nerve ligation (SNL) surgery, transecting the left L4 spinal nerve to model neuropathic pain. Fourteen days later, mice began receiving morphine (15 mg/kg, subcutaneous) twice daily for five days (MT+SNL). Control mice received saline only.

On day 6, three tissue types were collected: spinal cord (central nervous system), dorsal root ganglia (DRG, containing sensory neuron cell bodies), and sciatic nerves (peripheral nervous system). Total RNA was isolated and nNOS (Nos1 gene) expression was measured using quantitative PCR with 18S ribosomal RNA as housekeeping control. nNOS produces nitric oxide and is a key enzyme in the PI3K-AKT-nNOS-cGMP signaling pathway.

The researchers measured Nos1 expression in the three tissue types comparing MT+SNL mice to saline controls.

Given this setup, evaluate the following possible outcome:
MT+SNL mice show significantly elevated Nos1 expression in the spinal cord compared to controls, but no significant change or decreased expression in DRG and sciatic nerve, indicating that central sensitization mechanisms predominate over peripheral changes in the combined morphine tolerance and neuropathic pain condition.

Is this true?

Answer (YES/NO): NO